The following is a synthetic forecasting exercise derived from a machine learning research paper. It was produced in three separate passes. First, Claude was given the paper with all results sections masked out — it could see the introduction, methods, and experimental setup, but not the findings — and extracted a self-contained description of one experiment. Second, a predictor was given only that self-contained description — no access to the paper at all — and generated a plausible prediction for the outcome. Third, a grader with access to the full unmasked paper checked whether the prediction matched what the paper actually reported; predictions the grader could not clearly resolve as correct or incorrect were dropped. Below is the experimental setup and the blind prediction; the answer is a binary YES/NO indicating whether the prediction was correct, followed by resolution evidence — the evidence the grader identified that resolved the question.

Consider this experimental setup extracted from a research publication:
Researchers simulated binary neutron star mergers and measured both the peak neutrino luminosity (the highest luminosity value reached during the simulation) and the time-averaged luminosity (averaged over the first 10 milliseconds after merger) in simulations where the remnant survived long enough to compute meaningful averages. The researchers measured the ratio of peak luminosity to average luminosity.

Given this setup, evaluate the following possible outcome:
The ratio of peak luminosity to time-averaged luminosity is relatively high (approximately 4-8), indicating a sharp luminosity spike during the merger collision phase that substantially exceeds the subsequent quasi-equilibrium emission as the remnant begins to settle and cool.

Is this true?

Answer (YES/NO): NO